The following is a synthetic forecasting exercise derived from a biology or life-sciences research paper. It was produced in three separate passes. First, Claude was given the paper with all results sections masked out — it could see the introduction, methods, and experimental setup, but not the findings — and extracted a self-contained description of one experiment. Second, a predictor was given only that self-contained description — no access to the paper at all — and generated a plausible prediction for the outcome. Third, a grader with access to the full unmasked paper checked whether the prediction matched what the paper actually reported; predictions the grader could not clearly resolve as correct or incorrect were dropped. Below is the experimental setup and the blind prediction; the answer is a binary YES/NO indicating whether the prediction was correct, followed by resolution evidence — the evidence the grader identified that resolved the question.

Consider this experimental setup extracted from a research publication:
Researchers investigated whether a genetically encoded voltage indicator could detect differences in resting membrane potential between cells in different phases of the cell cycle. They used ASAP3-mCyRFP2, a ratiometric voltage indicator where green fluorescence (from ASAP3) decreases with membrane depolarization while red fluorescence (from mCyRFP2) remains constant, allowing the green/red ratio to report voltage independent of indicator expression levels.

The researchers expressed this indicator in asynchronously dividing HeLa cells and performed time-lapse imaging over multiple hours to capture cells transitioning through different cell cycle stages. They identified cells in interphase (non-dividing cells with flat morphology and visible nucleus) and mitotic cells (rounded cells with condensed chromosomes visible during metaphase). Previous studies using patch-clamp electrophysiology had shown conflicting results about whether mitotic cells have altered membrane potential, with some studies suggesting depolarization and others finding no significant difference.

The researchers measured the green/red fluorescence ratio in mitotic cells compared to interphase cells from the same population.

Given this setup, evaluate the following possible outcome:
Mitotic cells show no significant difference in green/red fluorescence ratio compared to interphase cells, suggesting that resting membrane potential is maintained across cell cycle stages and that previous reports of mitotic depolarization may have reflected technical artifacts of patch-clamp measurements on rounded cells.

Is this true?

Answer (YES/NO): NO